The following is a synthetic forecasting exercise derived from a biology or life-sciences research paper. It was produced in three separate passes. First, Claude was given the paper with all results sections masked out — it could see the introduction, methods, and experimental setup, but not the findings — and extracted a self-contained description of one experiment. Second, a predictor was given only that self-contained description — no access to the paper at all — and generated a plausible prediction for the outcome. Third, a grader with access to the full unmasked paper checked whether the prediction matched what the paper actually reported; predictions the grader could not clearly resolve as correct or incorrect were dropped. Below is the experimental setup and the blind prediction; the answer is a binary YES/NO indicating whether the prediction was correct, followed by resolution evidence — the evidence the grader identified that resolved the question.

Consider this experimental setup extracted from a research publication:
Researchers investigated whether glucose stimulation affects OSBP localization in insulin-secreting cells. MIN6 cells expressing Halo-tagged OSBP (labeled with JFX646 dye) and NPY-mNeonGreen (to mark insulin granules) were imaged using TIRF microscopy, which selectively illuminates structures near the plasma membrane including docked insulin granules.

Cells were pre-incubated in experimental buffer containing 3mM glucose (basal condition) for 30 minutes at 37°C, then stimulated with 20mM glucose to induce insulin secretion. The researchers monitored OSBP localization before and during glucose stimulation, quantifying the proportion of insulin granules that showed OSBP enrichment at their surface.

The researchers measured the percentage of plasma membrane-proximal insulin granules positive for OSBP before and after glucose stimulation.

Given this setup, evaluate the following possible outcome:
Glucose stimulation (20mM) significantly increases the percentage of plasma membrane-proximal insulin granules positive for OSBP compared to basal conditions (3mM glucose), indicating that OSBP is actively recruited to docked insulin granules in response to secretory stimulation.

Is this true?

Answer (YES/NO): YES